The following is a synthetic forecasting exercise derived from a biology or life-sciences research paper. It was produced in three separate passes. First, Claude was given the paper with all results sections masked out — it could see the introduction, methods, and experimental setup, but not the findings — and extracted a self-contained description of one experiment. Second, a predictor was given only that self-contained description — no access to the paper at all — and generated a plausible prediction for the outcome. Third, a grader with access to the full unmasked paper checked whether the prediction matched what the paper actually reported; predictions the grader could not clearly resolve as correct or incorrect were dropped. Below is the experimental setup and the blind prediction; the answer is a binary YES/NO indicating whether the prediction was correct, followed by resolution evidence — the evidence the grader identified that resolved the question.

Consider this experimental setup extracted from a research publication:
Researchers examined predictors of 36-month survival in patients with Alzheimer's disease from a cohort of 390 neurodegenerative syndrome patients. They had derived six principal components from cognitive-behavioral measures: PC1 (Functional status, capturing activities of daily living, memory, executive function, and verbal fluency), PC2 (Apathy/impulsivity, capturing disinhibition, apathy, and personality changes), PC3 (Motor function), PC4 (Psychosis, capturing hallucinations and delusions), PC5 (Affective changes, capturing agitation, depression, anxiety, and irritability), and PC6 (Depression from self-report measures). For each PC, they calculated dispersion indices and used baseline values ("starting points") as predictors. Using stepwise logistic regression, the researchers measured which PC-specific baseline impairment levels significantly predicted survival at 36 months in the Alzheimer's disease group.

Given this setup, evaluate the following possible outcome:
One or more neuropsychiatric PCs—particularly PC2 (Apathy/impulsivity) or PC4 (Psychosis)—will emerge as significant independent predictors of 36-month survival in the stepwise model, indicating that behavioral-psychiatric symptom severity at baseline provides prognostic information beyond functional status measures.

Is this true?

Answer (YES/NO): YES